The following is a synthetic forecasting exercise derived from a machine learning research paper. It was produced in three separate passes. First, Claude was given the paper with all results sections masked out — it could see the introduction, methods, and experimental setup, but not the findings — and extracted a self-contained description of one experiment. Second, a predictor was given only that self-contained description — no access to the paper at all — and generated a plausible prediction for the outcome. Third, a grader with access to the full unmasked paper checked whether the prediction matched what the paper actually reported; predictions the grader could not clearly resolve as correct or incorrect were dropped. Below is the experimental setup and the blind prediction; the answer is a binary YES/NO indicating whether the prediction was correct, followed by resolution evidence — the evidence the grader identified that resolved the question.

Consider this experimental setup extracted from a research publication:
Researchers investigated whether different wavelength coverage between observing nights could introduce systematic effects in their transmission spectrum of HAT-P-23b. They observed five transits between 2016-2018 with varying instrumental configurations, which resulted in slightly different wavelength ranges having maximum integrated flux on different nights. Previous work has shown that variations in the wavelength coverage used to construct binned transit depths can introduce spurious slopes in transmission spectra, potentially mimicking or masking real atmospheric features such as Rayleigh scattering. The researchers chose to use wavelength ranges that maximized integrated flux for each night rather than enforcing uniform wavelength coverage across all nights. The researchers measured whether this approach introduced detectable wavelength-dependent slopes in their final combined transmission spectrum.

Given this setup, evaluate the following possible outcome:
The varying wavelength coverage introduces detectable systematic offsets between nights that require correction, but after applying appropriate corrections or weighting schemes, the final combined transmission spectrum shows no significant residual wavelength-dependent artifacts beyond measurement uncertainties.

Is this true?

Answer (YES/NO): NO